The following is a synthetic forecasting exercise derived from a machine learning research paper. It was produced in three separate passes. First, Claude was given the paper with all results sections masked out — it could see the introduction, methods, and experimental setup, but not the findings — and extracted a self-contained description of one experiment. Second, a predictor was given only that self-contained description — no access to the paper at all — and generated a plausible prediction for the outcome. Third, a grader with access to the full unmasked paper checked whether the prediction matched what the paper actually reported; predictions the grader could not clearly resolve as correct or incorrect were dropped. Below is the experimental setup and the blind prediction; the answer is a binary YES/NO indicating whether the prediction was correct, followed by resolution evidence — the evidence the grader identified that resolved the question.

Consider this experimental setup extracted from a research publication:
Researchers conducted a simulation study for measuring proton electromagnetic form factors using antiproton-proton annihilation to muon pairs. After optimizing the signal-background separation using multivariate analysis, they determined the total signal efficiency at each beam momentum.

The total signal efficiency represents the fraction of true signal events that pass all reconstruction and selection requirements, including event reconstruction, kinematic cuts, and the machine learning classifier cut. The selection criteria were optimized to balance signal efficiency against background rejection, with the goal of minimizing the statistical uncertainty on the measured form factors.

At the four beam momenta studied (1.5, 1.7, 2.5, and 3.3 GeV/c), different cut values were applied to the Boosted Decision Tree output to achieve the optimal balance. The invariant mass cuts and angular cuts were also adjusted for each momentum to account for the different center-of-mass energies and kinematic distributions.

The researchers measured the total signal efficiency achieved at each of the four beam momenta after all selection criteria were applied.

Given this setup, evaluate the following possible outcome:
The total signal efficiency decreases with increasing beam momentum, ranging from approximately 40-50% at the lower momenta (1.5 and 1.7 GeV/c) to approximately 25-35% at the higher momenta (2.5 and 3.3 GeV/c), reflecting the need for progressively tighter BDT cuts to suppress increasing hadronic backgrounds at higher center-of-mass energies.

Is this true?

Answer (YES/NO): NO